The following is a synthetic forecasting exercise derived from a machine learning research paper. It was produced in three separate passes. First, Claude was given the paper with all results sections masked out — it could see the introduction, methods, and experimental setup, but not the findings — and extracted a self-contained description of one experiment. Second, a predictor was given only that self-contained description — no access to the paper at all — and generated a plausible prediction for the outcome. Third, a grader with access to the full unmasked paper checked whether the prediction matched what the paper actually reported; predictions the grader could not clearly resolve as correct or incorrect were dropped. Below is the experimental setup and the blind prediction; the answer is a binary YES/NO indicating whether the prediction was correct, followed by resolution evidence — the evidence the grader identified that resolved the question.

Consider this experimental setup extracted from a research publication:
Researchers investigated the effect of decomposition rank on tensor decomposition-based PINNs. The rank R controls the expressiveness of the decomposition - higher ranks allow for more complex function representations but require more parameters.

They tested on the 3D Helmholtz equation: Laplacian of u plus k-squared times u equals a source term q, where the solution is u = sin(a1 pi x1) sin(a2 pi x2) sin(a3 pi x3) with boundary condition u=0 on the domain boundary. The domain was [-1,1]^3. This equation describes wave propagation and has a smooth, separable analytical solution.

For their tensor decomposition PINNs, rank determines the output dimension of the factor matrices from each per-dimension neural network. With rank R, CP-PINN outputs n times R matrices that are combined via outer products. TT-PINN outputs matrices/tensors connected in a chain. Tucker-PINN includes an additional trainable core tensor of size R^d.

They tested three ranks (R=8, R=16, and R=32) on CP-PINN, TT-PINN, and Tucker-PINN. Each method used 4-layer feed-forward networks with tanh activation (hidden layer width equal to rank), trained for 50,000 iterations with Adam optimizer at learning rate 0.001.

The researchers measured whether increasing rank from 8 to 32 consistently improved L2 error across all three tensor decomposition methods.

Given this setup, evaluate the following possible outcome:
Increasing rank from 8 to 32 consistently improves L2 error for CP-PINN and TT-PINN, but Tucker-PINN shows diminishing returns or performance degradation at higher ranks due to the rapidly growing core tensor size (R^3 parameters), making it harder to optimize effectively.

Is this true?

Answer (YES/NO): NO